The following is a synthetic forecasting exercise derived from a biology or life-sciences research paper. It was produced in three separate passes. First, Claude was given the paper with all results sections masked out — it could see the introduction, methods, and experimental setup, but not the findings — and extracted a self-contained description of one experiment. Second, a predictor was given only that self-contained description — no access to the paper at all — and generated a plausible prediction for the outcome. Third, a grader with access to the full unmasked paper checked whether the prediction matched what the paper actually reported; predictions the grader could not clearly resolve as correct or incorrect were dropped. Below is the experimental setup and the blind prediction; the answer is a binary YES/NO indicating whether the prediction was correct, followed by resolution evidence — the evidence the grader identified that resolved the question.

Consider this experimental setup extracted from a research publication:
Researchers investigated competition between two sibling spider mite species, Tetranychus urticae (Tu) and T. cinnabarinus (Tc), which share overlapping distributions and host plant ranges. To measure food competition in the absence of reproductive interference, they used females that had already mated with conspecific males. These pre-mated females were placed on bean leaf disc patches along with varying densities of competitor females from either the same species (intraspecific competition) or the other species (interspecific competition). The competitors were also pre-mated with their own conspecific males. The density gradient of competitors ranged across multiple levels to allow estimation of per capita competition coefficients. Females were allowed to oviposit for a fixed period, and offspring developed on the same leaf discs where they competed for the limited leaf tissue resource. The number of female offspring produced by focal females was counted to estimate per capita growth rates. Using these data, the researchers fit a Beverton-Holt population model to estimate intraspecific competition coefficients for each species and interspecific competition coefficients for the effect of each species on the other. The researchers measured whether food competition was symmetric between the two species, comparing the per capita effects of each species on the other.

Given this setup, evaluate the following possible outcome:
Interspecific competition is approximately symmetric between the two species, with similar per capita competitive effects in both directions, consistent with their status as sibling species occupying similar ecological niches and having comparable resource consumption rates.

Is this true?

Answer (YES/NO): NO